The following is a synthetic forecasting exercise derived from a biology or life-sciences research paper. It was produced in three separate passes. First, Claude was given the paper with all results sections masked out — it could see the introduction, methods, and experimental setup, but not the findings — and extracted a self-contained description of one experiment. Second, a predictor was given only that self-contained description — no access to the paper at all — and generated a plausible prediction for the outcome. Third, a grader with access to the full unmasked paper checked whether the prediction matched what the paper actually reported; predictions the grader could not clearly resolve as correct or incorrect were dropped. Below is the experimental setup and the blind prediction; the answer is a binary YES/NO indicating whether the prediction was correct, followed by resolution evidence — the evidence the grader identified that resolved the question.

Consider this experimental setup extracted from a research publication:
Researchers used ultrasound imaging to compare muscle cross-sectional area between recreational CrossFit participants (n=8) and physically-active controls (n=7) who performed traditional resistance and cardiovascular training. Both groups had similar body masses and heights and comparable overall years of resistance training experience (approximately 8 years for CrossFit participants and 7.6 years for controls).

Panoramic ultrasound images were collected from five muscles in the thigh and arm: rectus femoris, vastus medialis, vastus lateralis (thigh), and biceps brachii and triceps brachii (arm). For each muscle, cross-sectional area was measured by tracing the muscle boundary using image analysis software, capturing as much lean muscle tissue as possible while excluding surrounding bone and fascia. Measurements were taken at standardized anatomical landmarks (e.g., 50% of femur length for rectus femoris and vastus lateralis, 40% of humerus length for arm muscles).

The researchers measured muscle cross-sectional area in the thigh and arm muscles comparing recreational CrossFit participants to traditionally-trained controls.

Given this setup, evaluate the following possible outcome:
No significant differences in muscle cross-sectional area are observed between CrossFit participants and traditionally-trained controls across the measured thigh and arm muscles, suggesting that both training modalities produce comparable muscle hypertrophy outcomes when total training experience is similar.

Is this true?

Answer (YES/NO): YES